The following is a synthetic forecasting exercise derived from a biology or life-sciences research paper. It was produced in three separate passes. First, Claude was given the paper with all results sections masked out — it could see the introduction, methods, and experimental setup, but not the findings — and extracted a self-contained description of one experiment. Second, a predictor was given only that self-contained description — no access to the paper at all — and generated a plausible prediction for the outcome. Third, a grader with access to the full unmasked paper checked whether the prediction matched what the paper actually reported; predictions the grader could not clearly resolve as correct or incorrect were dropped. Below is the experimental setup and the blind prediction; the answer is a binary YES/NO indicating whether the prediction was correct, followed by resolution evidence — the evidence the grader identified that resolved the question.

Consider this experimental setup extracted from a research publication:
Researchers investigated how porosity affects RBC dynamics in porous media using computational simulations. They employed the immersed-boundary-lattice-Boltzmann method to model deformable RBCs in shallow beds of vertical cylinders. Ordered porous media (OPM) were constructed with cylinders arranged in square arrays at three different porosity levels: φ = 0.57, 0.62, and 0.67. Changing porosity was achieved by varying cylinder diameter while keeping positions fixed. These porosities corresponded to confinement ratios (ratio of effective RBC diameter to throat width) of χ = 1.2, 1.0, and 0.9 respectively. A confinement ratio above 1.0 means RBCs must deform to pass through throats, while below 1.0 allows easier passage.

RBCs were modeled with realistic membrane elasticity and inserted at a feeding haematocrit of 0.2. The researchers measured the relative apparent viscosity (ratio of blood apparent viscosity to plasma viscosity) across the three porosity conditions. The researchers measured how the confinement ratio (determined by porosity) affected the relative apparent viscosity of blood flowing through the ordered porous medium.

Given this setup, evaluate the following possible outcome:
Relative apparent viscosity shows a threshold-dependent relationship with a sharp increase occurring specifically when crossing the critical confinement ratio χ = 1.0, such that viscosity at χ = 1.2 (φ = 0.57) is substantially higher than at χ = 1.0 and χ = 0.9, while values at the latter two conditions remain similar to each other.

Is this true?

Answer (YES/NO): NO